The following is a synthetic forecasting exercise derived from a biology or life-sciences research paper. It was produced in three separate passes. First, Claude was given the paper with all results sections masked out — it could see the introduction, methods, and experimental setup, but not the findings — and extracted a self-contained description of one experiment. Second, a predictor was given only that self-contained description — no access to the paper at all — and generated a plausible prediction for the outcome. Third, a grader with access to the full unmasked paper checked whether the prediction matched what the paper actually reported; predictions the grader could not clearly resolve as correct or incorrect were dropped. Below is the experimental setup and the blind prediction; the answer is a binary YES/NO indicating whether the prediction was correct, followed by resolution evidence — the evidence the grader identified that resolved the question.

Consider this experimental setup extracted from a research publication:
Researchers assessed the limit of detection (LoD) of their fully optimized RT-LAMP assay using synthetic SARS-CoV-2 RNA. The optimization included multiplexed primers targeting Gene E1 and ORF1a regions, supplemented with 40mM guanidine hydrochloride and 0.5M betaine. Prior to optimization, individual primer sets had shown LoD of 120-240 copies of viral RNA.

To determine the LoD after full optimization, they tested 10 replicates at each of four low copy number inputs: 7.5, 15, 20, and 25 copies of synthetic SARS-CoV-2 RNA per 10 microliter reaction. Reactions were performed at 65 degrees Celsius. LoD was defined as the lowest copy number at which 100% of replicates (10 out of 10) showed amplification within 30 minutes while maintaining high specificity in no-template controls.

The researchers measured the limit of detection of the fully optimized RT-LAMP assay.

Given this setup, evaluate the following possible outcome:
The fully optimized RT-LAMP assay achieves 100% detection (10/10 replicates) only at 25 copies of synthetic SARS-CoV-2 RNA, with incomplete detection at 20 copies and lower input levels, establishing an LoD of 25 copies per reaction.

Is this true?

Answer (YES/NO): NO